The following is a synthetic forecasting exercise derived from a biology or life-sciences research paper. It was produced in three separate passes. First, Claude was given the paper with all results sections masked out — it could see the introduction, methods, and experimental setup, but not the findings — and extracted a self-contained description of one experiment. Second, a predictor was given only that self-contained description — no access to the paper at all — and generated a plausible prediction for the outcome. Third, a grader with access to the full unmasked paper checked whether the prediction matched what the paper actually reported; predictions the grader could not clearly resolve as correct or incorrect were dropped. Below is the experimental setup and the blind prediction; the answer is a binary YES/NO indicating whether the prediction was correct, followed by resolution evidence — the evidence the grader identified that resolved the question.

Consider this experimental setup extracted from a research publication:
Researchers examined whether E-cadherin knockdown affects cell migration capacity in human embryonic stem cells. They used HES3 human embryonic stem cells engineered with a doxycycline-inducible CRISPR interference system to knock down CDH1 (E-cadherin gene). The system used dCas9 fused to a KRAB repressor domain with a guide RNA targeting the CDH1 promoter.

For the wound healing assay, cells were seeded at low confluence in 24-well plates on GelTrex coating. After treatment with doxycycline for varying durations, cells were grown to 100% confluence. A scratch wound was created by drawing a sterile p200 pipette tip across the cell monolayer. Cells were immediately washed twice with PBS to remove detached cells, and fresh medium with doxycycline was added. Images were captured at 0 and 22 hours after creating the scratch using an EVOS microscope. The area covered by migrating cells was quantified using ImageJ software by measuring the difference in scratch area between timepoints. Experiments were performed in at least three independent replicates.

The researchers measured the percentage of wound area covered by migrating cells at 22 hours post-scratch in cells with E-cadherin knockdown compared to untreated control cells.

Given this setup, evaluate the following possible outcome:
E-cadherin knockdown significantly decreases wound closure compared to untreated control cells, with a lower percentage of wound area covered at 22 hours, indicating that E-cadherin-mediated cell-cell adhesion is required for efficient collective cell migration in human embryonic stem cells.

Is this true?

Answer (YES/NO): NO